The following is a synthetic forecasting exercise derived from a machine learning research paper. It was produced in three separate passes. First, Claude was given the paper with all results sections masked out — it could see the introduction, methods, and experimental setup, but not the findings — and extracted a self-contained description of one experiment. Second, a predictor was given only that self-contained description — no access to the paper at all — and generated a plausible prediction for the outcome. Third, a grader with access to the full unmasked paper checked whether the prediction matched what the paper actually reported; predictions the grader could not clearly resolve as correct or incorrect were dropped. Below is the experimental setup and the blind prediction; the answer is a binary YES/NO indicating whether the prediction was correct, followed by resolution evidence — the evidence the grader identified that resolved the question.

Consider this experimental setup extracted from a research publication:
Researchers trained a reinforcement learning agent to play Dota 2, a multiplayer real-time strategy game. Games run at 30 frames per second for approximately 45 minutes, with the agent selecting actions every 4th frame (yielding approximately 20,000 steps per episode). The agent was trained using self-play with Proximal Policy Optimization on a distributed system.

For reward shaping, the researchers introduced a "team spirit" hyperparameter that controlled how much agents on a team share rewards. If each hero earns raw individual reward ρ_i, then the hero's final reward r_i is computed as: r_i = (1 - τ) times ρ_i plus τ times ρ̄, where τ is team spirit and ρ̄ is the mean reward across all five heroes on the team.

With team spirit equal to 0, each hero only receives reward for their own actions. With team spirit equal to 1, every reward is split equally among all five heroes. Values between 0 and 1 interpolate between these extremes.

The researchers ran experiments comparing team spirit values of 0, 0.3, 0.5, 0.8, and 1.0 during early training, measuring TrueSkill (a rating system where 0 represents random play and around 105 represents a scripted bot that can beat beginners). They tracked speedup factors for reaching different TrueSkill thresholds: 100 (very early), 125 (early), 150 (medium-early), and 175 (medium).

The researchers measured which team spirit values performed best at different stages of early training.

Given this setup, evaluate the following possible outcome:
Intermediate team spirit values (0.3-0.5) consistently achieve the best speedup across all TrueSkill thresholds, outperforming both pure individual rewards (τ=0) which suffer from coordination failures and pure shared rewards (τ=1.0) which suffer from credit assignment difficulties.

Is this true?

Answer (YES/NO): NO